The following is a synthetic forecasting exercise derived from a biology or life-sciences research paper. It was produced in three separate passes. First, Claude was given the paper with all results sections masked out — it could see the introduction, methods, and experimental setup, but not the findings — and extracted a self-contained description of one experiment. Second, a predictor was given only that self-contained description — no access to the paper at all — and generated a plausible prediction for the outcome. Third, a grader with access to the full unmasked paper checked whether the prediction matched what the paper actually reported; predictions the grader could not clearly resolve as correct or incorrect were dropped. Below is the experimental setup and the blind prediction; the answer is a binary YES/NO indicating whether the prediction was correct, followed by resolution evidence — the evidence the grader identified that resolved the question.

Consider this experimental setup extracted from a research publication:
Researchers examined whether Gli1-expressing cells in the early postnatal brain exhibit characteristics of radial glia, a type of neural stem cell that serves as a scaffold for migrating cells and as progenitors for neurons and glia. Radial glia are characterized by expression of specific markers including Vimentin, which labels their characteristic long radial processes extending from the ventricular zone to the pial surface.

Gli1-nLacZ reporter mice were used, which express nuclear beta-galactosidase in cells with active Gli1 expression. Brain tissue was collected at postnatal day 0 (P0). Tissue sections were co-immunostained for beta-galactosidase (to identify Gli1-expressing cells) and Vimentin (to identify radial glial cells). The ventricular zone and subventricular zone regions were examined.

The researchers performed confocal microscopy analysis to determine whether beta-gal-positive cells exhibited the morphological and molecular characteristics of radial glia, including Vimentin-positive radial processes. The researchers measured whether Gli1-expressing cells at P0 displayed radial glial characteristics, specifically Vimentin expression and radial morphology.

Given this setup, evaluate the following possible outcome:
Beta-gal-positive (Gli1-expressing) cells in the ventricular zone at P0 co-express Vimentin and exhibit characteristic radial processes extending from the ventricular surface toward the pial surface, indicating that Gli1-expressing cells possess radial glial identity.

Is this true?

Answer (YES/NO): YES